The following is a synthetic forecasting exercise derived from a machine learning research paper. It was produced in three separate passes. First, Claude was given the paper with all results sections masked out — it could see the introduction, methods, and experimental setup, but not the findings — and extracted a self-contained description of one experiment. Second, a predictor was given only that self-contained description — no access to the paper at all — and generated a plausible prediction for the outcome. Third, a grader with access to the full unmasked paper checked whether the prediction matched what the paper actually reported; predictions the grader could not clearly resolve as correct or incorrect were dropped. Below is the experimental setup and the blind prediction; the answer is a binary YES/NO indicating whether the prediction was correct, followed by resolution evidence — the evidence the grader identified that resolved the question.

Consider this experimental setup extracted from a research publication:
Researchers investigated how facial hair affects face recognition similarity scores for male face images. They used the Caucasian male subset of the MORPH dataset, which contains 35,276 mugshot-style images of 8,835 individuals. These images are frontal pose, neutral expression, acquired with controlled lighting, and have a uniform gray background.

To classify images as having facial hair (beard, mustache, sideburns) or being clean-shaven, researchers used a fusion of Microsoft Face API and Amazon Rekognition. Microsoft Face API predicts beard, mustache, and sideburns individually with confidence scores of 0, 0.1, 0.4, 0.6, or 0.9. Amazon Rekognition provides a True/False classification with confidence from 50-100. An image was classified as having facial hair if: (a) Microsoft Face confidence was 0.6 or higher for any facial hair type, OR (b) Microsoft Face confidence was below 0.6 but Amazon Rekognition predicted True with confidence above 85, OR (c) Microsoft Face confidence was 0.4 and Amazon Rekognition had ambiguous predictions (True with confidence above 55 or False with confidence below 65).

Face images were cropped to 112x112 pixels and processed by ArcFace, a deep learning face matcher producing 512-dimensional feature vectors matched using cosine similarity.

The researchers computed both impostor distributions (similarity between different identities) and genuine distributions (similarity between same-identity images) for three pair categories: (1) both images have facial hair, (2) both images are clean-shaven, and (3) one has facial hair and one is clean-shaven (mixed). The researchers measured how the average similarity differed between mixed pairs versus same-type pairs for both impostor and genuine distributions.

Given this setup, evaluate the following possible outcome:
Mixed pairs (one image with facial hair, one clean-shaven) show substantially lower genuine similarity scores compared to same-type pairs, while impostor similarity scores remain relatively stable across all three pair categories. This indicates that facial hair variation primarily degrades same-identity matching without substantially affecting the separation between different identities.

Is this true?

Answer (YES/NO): NO